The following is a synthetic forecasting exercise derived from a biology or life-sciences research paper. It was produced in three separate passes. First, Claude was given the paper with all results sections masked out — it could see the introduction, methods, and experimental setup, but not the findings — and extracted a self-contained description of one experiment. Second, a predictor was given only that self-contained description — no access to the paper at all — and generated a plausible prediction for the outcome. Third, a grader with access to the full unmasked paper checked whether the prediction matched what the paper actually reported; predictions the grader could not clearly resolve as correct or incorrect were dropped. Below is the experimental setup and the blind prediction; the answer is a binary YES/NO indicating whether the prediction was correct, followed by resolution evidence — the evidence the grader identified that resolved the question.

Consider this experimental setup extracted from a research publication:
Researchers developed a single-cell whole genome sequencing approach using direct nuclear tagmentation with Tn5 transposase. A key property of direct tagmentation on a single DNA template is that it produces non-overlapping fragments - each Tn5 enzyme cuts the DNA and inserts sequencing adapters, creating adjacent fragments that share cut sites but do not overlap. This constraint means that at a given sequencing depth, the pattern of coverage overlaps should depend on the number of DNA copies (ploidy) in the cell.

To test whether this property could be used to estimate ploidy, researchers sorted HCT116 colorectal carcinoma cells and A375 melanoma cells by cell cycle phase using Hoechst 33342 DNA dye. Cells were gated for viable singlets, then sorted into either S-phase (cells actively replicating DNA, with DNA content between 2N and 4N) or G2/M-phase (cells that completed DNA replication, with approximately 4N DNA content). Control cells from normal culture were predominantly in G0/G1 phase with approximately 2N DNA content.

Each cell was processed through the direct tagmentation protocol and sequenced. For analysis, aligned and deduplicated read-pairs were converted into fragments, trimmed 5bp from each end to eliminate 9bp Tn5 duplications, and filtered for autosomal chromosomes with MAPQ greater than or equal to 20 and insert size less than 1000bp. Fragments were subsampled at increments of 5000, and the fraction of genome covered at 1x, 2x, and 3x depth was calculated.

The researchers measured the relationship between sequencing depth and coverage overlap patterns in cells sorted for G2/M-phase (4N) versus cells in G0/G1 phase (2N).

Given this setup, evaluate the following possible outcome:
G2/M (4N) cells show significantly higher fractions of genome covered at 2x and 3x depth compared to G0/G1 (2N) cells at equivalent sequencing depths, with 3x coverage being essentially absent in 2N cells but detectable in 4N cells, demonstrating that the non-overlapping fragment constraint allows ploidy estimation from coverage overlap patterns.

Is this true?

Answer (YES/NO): NO